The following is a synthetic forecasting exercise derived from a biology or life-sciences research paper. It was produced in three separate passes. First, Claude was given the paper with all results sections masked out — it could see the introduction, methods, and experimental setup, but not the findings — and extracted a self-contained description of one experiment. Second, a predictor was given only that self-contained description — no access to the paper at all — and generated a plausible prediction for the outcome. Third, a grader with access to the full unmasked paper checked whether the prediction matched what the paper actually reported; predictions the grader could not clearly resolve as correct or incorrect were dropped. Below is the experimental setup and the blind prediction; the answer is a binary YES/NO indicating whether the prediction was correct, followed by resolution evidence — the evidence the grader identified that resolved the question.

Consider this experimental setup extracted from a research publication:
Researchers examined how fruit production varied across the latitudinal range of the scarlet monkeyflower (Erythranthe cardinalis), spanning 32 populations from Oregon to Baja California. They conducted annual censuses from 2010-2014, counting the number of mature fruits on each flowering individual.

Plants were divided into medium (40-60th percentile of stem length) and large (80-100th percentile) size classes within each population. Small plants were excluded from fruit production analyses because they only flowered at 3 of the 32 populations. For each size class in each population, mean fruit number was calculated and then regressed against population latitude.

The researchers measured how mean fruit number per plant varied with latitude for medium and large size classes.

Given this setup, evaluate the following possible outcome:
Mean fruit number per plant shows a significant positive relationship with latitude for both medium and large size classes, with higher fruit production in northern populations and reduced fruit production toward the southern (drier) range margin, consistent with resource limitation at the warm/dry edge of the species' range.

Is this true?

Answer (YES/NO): NO